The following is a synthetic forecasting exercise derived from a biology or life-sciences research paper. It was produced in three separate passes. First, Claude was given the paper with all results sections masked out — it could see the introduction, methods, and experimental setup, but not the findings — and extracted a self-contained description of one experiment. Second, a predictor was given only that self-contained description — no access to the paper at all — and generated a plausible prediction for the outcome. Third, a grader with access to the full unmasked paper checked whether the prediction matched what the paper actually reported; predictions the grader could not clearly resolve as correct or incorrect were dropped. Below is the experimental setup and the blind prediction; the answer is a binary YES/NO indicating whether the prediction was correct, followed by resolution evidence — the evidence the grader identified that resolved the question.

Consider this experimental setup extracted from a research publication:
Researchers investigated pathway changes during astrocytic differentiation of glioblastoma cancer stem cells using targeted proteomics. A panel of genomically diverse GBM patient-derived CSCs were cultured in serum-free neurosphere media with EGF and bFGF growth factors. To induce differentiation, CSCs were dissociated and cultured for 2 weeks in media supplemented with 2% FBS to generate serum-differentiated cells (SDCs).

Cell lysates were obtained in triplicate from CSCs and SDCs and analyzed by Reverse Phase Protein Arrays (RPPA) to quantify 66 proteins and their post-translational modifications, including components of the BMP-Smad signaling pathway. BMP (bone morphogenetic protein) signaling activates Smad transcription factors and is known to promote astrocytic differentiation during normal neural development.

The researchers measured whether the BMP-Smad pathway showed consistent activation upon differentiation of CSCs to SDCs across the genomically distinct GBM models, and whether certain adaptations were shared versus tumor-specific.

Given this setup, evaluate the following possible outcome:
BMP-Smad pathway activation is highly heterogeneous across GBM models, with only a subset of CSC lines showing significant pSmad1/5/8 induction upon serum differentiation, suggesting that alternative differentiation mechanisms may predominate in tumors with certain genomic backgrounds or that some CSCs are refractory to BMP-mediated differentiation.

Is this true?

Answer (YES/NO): NO